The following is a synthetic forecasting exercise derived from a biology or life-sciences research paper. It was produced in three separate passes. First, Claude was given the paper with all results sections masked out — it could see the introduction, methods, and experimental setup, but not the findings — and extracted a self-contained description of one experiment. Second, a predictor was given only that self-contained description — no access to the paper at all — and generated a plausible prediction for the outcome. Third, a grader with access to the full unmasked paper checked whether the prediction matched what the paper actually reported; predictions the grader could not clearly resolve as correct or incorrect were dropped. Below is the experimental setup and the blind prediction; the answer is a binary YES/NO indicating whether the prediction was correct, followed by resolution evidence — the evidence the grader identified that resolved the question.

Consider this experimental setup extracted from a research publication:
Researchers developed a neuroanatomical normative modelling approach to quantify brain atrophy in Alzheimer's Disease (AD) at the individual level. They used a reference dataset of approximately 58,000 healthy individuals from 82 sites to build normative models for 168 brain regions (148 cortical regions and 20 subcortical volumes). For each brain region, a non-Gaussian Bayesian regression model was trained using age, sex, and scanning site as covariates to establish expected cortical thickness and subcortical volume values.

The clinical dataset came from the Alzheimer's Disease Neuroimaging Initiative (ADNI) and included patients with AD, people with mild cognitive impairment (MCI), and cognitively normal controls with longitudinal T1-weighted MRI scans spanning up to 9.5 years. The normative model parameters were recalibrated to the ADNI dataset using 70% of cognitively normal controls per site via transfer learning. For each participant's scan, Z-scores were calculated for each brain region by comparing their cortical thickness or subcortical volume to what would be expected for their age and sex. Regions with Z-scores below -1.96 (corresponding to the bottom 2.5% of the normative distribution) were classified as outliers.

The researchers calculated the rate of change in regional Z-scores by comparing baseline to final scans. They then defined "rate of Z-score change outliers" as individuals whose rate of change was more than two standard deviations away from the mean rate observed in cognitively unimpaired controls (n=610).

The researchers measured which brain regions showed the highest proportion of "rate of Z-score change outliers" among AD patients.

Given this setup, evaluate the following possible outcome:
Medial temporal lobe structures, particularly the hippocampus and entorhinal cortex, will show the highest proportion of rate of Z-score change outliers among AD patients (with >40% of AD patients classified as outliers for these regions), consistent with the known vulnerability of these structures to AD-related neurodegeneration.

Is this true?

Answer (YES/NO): YES